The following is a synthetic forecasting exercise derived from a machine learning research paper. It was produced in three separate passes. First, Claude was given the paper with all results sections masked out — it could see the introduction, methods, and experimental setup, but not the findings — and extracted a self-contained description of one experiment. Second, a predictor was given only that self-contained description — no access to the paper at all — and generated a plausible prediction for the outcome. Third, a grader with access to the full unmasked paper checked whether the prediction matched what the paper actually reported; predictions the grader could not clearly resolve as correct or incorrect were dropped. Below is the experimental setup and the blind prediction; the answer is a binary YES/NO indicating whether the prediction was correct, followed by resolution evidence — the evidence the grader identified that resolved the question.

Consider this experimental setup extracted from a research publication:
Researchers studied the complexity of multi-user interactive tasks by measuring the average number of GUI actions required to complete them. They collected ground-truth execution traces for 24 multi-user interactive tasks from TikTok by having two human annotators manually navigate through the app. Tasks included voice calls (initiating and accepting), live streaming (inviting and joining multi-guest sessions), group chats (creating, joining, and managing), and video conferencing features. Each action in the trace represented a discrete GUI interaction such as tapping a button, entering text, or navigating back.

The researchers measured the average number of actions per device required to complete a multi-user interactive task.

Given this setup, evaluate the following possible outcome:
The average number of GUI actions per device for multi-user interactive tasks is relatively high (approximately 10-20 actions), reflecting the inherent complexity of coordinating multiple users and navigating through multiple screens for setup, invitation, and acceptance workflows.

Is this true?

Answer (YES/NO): NO